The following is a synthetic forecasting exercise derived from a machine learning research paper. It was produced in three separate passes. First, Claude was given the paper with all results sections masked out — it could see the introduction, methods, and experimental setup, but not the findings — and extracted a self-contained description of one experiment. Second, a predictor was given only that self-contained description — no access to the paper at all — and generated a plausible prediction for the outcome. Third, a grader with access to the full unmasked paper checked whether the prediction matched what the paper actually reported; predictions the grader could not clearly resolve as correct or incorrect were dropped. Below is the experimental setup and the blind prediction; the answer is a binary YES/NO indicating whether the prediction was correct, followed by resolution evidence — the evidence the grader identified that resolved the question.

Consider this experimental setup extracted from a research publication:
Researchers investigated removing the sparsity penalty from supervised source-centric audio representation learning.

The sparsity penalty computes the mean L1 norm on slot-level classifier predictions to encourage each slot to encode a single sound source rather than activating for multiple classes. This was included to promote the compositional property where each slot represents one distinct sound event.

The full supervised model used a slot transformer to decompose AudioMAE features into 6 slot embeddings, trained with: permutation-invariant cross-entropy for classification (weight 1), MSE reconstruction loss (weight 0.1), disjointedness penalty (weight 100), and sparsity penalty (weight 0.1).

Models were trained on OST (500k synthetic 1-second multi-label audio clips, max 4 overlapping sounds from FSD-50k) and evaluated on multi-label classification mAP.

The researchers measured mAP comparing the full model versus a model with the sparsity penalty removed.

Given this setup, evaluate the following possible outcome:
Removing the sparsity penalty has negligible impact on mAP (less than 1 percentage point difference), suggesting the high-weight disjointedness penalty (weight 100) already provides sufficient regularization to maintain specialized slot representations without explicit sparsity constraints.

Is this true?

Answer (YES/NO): NO